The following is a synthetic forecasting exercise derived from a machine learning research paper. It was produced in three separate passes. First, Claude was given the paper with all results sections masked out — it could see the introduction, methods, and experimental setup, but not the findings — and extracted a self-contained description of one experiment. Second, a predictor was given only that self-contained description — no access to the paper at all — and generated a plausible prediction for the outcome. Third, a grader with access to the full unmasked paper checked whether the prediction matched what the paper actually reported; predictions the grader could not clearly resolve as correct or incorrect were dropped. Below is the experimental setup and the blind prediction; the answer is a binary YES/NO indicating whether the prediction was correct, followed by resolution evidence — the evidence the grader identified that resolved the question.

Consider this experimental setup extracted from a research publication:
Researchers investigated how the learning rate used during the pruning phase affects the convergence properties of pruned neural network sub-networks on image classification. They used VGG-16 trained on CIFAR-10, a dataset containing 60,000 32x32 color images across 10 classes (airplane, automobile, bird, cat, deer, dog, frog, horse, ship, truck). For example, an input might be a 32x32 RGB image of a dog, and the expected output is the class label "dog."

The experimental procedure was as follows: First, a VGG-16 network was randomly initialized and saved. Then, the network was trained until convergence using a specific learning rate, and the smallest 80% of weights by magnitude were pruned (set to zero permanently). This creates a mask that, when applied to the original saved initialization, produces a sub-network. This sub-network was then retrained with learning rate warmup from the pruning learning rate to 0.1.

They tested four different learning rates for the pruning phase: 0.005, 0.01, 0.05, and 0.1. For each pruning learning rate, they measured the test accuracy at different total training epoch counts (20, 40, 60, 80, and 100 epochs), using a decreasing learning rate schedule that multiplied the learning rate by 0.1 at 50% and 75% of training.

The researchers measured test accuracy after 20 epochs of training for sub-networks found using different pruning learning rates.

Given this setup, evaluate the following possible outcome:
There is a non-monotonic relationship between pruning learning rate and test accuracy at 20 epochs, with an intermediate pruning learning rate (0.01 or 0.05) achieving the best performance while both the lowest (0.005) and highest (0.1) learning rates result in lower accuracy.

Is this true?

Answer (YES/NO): NO